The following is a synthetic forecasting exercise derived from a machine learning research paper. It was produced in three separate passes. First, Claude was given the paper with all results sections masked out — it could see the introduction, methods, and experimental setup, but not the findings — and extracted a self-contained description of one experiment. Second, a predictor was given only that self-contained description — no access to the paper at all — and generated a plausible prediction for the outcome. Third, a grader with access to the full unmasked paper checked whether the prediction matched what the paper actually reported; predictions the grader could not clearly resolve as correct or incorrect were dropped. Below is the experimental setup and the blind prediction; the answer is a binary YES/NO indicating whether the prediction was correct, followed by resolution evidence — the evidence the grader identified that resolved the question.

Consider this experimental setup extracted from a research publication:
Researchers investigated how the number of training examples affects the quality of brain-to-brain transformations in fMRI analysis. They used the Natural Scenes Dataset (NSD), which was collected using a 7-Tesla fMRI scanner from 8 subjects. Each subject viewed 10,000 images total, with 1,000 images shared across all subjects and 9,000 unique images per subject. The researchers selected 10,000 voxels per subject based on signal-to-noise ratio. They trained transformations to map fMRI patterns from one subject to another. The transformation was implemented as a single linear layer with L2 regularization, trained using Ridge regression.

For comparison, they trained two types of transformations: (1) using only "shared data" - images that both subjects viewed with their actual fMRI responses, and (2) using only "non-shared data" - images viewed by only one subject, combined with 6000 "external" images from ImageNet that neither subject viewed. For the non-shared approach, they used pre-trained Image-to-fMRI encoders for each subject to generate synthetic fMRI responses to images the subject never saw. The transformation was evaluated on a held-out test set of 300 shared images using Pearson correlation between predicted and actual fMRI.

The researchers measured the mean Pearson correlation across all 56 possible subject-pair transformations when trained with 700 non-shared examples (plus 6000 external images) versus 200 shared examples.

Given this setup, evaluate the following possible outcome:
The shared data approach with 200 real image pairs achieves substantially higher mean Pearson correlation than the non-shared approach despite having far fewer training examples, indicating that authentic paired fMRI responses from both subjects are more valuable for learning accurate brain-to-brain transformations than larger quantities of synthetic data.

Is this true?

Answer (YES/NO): NO